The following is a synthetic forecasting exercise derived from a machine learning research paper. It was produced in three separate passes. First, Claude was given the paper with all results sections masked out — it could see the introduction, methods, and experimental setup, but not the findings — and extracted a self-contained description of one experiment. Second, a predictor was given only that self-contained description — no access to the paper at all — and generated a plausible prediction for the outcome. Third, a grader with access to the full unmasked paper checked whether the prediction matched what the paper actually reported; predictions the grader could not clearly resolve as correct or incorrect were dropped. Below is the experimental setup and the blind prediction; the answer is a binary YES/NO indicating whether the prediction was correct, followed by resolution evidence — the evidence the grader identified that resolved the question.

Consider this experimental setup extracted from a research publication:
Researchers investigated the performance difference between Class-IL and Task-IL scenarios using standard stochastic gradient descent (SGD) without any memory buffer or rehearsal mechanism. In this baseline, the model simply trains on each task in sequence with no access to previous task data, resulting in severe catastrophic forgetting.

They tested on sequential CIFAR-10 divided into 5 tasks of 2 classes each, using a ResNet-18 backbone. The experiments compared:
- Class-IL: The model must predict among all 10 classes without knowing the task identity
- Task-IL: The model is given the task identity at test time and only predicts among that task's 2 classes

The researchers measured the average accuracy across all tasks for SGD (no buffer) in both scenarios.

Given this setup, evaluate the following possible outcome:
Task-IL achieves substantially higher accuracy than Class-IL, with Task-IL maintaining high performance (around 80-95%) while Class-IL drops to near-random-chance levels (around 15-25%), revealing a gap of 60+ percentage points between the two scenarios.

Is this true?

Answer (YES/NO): NO